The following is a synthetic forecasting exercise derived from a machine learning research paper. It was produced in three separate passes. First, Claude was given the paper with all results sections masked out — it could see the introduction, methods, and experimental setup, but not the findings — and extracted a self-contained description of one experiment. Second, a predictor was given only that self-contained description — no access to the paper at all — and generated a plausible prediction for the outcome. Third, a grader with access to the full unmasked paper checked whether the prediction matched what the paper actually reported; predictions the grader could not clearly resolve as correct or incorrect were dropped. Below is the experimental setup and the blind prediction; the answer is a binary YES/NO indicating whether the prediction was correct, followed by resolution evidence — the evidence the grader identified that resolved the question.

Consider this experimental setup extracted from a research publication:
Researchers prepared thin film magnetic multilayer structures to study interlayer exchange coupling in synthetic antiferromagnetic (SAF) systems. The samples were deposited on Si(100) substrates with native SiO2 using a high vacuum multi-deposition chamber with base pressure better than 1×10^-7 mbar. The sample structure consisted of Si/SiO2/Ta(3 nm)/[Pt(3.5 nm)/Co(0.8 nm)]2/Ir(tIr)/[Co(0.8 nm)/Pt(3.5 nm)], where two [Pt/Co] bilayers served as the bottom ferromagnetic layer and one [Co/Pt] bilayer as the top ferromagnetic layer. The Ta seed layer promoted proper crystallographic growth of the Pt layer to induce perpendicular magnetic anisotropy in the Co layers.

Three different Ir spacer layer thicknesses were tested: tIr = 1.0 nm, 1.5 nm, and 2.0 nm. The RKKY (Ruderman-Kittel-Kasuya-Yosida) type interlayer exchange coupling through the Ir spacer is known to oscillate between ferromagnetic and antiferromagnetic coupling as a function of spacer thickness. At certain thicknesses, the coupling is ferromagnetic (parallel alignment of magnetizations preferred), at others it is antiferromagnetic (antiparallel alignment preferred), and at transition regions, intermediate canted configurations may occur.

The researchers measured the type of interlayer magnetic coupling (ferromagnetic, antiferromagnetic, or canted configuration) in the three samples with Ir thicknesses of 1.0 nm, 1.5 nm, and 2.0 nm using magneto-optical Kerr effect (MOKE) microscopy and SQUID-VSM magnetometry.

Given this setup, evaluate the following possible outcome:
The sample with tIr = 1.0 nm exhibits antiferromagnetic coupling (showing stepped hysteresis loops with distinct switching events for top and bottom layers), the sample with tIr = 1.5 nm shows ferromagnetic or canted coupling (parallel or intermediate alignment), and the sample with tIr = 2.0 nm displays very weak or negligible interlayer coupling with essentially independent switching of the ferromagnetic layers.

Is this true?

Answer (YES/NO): NO